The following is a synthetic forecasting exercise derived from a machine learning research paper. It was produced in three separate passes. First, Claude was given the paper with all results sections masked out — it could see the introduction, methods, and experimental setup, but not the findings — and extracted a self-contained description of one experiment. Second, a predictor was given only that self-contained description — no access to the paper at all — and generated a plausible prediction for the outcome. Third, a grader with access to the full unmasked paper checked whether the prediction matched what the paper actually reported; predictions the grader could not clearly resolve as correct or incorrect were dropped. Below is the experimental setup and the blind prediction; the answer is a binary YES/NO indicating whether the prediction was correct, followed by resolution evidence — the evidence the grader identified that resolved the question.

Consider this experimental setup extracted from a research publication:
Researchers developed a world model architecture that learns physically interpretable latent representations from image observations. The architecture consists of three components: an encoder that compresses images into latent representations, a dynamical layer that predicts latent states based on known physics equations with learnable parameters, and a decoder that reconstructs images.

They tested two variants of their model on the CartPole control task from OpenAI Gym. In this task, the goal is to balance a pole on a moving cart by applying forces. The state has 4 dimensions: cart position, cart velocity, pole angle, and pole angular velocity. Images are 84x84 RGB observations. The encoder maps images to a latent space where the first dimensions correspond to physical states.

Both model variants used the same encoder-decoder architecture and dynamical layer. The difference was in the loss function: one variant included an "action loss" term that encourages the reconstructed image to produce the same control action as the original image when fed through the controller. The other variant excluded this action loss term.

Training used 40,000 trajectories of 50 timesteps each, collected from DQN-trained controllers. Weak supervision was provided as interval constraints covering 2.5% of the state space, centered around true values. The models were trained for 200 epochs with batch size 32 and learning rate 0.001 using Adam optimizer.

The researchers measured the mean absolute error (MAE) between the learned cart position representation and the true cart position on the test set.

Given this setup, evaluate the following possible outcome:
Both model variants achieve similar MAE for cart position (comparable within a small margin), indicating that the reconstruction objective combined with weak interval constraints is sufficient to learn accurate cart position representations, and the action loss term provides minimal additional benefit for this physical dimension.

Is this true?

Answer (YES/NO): YES